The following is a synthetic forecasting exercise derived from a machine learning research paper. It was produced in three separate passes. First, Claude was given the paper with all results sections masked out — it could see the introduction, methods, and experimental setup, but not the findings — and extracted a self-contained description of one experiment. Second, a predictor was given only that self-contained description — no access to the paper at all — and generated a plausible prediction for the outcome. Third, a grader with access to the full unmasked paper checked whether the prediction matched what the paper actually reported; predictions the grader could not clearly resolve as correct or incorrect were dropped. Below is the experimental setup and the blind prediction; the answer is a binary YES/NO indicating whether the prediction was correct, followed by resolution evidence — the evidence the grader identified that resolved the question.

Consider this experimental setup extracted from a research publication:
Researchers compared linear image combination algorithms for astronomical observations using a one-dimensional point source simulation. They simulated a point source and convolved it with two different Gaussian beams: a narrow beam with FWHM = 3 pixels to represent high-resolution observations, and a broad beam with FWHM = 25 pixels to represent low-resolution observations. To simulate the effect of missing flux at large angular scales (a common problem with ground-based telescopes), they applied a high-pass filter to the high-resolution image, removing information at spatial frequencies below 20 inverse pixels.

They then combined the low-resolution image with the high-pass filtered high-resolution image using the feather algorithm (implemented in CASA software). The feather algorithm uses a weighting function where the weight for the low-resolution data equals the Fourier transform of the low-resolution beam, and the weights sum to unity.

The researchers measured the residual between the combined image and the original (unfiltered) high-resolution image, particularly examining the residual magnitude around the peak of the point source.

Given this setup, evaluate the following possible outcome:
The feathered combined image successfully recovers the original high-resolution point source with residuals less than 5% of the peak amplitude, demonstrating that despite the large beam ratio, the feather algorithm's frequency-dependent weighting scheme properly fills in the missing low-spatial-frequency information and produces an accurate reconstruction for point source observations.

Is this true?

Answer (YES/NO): NO